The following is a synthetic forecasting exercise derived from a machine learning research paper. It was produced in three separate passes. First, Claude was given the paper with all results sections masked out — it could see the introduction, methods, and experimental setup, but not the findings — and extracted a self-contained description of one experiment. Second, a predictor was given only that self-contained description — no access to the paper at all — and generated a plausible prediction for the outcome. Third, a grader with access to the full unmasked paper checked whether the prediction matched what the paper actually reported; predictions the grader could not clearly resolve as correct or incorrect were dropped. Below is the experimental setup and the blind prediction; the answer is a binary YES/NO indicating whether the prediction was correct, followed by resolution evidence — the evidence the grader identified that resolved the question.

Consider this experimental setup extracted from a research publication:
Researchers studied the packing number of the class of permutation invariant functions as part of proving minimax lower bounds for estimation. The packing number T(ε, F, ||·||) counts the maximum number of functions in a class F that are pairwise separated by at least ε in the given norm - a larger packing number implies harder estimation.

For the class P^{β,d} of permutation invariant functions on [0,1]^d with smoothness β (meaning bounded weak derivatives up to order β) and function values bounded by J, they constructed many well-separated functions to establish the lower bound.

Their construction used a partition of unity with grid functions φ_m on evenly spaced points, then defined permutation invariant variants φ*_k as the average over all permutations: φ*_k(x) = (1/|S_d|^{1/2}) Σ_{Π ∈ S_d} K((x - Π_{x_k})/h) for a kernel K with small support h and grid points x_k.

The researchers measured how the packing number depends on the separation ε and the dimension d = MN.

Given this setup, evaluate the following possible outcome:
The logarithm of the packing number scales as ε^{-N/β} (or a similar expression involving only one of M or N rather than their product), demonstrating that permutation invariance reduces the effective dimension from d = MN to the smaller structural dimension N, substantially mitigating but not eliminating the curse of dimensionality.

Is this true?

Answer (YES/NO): NO